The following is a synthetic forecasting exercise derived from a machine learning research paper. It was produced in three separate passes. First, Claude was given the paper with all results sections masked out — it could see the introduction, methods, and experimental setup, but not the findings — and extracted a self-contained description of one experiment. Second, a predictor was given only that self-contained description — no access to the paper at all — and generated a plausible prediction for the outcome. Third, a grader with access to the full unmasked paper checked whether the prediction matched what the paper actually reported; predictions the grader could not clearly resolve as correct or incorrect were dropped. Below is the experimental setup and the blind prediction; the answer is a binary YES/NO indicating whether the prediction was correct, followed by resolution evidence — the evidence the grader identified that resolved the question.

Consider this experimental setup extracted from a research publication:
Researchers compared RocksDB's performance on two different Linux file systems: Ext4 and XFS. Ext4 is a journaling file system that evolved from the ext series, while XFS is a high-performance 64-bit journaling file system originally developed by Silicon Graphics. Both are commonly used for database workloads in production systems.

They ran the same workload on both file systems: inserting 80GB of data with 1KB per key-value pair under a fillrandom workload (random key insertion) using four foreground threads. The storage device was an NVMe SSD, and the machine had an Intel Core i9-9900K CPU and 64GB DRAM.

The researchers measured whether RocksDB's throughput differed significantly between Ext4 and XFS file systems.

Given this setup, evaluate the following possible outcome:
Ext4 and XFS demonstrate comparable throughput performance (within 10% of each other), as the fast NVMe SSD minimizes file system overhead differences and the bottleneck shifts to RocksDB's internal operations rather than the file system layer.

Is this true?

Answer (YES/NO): YES